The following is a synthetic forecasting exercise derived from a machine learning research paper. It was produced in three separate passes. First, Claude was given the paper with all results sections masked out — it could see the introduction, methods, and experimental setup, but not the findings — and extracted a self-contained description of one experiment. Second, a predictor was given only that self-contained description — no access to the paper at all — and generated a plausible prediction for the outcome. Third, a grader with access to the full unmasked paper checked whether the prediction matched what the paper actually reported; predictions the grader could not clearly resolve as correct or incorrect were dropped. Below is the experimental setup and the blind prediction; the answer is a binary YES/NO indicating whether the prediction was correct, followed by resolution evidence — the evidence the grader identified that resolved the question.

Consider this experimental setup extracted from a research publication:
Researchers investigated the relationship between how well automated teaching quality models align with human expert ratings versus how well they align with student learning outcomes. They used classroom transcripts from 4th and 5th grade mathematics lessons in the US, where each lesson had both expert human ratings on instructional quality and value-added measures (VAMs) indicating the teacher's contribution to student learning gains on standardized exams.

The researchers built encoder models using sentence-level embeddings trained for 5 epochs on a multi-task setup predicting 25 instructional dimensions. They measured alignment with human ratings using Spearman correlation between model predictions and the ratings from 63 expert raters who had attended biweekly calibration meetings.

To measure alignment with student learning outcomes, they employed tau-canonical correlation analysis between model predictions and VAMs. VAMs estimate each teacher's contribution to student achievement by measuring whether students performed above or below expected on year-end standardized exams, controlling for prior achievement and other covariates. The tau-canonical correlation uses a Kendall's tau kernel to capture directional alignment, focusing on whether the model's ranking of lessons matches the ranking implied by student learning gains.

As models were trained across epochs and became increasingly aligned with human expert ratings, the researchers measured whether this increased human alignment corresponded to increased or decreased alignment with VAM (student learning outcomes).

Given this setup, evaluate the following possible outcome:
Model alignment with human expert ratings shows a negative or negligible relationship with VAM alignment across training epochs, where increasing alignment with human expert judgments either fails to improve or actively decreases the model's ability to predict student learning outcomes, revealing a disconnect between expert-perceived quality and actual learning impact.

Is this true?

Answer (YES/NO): NO